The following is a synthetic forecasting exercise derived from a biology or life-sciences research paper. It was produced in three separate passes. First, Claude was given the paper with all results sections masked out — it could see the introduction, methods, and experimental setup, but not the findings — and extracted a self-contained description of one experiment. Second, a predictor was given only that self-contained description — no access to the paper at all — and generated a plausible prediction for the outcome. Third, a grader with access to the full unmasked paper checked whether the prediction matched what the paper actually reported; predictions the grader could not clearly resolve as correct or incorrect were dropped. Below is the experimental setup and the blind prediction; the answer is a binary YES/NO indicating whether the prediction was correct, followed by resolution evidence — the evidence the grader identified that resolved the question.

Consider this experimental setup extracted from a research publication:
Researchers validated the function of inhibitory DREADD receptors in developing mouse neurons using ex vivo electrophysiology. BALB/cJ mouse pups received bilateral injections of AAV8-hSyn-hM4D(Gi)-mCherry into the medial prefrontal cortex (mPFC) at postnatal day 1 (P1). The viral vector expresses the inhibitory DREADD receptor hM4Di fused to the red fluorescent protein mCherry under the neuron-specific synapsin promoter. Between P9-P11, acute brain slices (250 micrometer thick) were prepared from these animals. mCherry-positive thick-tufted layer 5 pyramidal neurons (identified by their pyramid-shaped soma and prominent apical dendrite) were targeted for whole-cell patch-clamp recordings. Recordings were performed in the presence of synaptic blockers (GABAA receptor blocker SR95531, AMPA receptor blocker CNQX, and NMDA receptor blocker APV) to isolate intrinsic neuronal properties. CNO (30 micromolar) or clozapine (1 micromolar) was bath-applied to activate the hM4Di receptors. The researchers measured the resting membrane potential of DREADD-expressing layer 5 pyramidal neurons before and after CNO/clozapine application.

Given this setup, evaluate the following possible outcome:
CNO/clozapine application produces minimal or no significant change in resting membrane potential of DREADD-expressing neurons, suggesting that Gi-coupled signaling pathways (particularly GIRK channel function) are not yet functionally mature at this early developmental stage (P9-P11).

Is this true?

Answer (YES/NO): YES